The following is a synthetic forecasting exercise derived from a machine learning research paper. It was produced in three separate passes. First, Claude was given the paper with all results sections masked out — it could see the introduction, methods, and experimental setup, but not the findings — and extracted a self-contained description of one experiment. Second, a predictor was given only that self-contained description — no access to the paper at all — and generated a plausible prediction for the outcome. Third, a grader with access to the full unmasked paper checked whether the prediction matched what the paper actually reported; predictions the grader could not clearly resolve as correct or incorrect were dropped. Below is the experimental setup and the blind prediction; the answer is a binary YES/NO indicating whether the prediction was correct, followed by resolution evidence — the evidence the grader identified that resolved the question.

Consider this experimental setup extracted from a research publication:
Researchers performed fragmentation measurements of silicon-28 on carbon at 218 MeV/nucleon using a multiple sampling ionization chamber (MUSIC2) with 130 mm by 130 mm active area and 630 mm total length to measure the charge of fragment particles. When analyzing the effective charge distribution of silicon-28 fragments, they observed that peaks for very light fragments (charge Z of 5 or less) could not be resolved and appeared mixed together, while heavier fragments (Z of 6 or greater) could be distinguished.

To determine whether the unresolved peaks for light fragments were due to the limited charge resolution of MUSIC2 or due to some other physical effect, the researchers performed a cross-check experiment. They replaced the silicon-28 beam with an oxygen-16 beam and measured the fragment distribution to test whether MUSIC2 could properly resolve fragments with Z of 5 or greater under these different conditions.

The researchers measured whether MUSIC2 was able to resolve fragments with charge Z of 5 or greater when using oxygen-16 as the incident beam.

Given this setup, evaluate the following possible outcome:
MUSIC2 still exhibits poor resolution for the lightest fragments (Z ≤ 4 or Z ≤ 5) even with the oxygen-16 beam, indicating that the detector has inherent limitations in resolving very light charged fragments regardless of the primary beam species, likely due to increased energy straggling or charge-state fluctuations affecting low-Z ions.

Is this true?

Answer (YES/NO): NO